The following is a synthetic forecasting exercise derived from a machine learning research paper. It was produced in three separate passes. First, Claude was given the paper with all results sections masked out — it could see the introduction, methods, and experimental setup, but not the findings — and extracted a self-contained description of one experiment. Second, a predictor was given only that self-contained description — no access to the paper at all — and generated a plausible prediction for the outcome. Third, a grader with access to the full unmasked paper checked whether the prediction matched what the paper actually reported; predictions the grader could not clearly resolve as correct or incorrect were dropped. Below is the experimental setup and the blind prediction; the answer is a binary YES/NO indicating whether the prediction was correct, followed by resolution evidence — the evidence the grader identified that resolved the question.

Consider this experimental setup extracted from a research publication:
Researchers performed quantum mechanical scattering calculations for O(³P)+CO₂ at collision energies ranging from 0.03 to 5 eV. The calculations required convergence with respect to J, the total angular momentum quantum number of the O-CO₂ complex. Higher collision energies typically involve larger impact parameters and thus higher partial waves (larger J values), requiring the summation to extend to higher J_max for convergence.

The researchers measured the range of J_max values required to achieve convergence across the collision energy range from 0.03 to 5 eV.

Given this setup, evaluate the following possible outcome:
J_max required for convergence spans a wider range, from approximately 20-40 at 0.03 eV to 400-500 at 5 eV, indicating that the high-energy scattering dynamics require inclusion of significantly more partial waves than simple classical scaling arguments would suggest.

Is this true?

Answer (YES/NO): NO